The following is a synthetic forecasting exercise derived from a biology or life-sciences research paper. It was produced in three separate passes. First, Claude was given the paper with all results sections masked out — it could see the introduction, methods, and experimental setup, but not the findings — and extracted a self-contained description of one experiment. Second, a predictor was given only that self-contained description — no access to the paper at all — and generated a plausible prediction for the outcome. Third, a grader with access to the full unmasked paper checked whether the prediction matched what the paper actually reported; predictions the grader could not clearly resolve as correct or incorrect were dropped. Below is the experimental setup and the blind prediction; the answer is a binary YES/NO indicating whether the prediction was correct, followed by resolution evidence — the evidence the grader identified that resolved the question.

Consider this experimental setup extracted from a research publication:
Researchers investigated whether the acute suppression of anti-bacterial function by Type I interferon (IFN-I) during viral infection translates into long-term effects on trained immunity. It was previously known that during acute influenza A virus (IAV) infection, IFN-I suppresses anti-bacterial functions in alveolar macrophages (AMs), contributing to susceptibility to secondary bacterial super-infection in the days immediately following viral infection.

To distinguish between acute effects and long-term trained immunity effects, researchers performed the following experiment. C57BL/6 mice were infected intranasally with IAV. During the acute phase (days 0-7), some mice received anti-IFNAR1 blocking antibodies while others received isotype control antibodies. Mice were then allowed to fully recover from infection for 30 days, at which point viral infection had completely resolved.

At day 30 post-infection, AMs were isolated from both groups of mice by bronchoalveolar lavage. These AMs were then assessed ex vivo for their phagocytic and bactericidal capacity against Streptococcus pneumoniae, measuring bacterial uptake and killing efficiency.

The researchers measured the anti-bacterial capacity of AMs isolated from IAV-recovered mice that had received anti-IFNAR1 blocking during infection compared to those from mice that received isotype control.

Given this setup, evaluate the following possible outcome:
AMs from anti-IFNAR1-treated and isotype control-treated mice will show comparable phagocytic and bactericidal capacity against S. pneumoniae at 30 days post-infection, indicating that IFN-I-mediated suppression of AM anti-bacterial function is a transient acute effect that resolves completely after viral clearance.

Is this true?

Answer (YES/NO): NO